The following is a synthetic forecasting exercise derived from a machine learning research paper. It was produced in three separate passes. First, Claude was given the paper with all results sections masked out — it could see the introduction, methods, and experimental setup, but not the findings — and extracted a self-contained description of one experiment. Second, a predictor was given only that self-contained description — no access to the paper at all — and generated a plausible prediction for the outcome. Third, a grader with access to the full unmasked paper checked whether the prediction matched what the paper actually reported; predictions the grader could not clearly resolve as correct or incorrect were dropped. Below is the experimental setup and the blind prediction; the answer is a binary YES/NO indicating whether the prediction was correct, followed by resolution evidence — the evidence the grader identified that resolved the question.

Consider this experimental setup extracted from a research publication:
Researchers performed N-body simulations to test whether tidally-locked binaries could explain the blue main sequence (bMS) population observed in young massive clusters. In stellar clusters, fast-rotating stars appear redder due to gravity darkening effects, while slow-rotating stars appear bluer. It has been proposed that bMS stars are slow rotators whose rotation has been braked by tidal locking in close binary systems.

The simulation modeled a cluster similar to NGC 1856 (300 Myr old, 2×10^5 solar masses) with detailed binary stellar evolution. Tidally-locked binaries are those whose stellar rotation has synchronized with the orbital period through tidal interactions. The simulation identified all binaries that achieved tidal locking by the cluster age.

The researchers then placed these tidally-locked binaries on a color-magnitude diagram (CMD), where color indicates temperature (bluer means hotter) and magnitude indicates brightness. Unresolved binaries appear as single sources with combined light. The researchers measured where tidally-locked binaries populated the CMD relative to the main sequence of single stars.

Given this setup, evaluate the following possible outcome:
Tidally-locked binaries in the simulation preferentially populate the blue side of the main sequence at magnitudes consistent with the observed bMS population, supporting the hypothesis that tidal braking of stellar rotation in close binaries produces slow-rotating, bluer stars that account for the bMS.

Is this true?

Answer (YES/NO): NO